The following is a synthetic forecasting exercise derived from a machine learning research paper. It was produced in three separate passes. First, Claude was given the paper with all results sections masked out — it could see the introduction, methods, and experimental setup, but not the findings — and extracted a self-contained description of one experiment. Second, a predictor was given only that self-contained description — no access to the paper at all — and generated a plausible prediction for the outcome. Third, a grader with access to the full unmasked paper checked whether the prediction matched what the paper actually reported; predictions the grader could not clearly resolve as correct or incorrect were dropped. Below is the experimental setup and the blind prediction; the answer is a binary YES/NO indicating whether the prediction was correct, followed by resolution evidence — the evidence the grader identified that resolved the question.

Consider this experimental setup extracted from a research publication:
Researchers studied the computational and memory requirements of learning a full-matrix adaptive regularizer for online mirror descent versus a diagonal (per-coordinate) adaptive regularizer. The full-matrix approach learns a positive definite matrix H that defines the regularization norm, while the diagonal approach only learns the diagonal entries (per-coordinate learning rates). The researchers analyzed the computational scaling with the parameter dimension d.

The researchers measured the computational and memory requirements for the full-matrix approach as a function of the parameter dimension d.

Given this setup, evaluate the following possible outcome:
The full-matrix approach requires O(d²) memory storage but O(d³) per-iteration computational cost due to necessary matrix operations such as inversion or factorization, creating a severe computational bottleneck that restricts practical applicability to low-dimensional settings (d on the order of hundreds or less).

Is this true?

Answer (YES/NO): NO